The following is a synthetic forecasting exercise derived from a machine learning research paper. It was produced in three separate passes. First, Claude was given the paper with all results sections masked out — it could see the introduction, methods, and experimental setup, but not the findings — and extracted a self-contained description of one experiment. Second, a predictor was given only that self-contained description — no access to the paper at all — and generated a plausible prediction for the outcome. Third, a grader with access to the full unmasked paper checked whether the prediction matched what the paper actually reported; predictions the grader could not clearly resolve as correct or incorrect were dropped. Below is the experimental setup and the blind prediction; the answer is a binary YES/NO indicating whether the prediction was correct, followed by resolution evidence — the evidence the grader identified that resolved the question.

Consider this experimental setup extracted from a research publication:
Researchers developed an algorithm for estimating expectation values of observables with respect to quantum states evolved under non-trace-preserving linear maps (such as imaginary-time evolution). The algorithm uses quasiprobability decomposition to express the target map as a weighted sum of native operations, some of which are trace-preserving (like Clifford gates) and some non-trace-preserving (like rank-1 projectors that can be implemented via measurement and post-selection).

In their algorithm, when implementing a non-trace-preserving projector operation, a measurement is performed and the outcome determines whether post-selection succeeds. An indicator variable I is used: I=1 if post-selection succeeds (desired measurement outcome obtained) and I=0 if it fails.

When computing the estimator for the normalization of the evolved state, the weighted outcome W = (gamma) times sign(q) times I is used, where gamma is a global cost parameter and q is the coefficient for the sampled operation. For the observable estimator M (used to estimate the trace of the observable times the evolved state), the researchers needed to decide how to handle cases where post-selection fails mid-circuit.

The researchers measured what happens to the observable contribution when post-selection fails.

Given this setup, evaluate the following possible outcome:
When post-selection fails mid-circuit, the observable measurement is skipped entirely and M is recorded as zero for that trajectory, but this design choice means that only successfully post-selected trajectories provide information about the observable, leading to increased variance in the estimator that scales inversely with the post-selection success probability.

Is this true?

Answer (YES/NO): NO